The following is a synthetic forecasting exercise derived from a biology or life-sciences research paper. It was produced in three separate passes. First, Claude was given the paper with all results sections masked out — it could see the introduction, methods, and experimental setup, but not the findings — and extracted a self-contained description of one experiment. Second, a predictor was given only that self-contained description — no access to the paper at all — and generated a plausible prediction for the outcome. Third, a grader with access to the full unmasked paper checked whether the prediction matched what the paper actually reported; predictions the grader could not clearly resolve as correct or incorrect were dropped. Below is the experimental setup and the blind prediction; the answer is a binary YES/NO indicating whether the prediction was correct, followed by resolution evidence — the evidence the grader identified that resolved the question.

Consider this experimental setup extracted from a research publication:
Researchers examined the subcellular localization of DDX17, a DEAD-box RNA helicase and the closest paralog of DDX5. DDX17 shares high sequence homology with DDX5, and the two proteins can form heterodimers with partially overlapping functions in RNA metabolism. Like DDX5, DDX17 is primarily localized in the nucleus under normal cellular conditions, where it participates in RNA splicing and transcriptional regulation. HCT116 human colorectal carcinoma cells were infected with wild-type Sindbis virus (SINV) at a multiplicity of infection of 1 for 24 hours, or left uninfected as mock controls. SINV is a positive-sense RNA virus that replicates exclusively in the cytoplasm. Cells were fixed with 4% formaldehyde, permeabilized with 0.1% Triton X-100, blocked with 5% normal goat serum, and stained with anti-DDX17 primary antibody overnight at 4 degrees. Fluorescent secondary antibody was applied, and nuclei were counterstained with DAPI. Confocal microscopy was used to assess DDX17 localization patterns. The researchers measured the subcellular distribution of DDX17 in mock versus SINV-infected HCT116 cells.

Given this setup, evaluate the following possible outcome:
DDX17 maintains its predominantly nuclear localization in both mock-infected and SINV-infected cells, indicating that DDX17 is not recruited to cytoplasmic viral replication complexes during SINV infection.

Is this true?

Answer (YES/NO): NO